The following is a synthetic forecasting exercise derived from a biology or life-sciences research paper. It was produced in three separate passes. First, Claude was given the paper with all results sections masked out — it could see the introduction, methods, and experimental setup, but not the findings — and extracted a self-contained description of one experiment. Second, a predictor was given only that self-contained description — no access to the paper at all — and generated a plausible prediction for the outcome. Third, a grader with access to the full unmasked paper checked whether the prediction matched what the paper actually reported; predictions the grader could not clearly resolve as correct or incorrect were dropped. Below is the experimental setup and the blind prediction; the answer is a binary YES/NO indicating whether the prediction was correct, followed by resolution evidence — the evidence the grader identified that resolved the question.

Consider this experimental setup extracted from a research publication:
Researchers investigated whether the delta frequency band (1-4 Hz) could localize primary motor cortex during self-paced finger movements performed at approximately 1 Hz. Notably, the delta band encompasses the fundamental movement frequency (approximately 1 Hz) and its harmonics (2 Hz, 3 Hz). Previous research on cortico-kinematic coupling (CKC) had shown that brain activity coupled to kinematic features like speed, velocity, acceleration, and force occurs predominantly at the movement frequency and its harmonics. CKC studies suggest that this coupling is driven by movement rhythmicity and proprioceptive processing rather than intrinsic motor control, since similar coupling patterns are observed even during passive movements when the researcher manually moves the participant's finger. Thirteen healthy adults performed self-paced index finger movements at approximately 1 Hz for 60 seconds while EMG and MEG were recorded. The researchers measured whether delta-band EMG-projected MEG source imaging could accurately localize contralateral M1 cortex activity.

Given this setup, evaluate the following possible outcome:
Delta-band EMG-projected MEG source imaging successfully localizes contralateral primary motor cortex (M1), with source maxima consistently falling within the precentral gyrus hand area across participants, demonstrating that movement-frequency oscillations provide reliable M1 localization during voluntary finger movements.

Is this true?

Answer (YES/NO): YES